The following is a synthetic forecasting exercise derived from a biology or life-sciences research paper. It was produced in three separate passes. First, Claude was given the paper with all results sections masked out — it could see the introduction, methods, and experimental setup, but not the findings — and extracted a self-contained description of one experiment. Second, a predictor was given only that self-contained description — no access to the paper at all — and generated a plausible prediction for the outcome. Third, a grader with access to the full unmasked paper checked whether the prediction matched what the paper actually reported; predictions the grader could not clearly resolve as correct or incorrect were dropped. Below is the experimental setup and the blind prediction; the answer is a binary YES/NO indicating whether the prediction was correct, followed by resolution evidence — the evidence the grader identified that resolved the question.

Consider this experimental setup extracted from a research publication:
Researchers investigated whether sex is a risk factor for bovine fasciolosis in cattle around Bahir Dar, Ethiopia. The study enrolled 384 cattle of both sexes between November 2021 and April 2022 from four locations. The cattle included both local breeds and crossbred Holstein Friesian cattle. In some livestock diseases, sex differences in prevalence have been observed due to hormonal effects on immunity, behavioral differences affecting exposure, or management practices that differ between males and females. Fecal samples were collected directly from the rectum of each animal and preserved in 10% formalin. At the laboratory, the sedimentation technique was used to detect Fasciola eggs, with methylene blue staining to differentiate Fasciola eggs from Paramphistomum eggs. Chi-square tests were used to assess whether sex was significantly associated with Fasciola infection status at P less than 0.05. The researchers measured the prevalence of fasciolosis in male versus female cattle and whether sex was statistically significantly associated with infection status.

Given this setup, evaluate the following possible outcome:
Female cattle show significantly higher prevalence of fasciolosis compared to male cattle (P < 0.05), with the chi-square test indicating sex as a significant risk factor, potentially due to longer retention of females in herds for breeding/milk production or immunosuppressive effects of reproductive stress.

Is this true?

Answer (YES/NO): NO